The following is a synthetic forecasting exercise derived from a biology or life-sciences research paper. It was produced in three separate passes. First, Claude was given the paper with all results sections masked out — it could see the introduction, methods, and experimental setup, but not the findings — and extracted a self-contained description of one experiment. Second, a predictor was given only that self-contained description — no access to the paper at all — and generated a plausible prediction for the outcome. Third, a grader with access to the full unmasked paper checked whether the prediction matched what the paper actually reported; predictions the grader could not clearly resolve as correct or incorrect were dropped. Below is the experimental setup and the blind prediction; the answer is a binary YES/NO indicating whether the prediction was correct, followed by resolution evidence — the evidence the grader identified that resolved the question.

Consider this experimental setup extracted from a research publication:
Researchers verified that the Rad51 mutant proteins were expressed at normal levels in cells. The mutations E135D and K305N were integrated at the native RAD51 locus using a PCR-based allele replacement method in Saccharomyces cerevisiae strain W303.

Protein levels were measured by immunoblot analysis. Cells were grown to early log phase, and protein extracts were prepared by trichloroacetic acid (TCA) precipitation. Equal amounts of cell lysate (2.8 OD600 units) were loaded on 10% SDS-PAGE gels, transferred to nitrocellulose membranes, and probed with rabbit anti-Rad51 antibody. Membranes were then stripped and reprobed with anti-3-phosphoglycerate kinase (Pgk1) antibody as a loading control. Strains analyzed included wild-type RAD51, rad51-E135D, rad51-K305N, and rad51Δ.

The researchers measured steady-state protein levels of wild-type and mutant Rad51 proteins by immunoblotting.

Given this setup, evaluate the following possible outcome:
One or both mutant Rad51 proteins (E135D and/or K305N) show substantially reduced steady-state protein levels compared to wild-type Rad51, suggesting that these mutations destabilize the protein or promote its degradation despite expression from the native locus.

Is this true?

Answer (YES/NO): NO